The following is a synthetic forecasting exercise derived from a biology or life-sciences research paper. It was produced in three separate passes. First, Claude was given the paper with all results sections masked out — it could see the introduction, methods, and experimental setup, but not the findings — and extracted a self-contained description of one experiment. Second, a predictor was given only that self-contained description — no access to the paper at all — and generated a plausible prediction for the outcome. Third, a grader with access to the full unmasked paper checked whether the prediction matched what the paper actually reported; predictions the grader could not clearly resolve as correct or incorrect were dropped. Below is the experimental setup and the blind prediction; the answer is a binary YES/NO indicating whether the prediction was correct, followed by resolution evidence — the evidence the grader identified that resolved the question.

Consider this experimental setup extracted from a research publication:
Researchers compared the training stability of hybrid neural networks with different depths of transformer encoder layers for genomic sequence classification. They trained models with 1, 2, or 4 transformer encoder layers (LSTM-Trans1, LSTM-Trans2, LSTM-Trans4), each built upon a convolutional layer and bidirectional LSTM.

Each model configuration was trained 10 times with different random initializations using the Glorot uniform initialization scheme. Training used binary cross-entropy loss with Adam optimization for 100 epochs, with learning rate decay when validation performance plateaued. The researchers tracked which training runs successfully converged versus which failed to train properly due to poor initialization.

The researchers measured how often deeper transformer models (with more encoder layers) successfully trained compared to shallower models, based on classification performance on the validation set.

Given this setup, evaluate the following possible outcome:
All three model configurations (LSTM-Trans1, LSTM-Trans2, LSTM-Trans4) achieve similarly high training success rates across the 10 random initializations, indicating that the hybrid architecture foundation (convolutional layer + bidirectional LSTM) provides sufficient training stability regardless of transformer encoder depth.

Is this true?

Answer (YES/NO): NO